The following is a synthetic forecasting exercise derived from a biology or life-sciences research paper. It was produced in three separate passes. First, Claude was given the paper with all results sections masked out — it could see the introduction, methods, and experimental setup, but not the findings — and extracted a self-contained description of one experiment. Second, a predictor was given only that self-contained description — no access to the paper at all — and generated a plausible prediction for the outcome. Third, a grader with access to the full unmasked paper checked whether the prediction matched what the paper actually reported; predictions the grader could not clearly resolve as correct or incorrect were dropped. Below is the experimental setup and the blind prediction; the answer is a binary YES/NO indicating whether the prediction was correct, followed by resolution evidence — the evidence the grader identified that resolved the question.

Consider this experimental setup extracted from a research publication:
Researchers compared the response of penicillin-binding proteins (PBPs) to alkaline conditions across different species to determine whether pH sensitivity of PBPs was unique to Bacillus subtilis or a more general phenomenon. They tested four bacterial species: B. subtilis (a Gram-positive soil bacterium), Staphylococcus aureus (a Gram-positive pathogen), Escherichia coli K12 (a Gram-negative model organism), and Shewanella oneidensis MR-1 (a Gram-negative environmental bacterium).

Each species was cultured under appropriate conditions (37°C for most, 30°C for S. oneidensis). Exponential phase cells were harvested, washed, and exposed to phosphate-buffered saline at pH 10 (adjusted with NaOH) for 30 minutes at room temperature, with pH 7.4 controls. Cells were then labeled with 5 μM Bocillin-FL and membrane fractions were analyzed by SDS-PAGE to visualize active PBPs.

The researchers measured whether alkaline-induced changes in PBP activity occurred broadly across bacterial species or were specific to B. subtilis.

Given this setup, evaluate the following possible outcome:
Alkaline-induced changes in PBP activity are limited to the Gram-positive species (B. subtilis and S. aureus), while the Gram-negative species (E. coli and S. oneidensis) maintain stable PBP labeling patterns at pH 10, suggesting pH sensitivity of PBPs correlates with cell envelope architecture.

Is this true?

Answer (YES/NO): NO